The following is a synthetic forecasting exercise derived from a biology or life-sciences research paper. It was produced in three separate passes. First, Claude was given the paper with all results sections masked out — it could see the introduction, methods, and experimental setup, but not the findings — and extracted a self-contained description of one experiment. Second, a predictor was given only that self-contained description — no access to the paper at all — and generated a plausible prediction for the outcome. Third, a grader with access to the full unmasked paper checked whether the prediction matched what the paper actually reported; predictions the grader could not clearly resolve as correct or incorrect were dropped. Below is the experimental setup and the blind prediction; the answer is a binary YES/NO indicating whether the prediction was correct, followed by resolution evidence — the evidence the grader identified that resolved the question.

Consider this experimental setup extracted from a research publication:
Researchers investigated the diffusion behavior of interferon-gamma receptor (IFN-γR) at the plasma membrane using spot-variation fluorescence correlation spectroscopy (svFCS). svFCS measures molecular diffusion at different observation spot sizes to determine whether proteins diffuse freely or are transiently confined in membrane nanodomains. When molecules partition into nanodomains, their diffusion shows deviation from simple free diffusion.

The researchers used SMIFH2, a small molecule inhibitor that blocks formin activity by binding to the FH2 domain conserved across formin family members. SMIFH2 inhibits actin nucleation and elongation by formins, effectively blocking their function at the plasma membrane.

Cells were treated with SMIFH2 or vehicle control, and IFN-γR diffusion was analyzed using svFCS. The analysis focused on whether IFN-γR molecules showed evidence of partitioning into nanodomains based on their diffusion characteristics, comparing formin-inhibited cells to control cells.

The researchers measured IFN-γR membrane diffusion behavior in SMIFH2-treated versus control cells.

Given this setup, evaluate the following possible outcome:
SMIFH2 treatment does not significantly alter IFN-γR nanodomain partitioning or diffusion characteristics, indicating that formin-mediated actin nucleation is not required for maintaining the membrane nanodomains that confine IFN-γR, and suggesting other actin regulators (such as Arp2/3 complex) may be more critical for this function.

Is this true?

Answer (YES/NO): NO